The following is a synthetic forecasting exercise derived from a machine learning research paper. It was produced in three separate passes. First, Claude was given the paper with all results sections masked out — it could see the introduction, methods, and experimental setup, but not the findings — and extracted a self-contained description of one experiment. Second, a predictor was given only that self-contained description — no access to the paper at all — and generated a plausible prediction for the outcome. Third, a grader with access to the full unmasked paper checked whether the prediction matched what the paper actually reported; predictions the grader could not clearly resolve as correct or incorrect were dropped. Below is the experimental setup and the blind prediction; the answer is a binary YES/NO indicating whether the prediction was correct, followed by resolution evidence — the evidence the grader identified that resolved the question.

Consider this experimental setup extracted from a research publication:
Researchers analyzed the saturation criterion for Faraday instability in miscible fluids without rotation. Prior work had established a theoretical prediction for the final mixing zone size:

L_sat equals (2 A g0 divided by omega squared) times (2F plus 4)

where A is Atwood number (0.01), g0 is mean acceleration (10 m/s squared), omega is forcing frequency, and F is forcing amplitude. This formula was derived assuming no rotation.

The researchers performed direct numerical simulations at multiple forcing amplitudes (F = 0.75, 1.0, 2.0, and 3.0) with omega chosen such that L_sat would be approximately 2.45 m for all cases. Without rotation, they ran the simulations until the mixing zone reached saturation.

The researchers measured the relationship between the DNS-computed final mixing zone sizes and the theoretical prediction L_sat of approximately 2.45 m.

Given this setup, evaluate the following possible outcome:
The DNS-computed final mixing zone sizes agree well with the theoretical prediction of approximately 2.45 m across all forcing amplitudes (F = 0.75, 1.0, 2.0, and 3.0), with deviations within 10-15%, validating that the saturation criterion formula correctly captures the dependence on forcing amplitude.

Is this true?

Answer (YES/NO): NO